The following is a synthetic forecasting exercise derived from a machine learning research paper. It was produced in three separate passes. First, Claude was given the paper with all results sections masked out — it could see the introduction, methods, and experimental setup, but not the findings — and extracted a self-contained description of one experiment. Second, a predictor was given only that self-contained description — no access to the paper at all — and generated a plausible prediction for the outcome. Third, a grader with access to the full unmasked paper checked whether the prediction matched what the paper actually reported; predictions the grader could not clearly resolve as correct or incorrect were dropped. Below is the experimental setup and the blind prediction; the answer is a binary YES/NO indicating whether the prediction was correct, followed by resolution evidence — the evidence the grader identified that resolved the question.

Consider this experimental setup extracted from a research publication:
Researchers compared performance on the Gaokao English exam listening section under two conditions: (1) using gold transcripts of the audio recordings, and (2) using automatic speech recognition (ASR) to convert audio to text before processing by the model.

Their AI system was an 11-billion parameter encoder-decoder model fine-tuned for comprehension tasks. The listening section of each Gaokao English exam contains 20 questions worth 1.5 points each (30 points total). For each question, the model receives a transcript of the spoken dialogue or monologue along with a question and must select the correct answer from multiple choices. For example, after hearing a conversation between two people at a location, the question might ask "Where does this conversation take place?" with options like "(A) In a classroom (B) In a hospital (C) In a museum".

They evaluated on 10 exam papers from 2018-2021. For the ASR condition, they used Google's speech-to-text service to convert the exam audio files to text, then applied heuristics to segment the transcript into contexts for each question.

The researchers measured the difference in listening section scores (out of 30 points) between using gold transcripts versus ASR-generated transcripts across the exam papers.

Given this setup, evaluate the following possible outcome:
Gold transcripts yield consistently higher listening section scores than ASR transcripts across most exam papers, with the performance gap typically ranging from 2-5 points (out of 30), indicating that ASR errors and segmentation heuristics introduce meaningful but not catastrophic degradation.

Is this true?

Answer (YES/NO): NO